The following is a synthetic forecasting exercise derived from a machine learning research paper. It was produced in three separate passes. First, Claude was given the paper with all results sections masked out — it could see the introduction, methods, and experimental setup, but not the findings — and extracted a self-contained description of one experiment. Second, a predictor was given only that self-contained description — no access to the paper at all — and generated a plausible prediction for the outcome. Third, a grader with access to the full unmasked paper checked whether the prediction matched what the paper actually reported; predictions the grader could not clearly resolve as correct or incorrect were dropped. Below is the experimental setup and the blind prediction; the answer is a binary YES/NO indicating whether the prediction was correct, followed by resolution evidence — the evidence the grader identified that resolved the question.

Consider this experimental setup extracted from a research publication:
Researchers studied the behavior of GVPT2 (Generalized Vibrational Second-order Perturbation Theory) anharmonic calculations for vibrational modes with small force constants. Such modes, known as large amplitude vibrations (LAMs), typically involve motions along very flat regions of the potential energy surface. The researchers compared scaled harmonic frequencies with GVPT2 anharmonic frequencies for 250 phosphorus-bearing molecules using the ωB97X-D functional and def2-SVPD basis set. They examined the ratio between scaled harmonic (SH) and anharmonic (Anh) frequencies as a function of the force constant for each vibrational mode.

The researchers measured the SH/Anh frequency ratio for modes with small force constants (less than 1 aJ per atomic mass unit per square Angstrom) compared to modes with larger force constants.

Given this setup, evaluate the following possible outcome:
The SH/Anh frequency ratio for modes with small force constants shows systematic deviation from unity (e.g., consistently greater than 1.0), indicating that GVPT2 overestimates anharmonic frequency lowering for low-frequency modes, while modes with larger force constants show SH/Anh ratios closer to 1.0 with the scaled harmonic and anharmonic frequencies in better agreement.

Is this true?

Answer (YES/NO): NO